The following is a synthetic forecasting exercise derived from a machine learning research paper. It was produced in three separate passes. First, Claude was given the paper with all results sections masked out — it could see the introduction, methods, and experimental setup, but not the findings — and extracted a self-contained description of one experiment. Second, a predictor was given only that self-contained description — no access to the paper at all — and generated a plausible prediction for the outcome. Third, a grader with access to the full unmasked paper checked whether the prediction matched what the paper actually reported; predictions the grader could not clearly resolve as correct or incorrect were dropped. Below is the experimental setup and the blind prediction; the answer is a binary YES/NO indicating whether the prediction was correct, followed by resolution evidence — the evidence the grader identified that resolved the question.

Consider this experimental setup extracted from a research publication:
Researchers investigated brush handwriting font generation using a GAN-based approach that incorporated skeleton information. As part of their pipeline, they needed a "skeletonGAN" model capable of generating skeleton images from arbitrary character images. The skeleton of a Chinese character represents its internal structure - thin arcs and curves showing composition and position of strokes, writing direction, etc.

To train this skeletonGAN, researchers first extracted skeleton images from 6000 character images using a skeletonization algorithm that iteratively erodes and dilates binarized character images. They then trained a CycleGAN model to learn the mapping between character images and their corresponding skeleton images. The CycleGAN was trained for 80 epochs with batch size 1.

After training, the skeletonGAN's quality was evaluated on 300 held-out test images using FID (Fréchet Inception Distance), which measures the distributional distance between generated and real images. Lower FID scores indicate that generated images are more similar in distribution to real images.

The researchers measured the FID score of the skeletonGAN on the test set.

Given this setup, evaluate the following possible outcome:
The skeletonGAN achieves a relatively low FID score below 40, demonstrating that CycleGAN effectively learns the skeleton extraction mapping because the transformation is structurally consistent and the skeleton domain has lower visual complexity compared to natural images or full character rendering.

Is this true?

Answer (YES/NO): YES